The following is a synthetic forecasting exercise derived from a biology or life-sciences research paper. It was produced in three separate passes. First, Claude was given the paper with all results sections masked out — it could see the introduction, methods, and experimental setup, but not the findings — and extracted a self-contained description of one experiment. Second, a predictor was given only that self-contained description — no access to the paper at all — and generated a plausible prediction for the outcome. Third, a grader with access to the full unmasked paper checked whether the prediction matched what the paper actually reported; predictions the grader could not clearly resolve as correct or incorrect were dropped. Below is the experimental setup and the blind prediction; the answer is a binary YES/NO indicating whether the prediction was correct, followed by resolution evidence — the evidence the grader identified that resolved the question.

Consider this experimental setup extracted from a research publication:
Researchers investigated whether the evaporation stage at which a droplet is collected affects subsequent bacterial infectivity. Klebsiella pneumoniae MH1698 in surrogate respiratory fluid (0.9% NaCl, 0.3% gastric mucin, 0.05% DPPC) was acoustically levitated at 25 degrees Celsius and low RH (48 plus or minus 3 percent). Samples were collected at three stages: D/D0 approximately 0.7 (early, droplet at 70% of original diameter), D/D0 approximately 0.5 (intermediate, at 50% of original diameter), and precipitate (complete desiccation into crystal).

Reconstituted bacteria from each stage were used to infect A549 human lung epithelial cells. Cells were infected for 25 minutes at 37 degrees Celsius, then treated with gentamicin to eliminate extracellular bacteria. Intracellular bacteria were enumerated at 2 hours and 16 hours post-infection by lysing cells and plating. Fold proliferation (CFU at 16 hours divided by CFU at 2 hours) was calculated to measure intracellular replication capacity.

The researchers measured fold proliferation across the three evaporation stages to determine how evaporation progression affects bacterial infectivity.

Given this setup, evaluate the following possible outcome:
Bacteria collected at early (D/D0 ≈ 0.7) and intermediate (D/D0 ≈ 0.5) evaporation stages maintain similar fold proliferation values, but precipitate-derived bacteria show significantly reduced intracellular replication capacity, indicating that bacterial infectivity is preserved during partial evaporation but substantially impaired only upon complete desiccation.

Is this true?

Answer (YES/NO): NO